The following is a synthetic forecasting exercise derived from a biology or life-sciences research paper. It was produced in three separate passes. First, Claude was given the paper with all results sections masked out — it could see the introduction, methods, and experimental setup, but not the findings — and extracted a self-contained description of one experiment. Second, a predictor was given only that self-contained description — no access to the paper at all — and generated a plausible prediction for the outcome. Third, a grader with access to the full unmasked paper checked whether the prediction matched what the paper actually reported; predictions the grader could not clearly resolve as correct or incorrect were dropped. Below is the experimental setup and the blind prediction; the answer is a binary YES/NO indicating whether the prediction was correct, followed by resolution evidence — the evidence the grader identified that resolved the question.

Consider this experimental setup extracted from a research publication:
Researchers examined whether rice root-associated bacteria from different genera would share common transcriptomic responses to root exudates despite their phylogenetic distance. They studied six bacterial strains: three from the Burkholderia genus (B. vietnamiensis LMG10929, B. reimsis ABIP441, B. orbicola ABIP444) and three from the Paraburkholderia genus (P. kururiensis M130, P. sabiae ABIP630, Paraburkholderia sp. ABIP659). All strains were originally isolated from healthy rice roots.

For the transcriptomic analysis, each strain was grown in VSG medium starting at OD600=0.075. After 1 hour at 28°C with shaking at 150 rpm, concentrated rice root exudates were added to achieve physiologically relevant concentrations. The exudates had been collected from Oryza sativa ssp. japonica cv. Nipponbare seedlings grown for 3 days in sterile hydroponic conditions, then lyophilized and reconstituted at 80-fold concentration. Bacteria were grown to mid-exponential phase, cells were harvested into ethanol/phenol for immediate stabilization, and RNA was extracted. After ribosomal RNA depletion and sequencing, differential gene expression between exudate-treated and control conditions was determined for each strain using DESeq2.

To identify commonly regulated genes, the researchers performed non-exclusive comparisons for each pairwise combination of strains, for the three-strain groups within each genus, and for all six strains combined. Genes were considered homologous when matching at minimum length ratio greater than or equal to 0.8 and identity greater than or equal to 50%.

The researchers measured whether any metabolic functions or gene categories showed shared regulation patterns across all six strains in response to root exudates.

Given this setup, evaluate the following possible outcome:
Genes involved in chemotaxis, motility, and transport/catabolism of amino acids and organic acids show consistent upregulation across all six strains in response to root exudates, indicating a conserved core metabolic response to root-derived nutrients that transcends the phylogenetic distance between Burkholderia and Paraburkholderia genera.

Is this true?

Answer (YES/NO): NO